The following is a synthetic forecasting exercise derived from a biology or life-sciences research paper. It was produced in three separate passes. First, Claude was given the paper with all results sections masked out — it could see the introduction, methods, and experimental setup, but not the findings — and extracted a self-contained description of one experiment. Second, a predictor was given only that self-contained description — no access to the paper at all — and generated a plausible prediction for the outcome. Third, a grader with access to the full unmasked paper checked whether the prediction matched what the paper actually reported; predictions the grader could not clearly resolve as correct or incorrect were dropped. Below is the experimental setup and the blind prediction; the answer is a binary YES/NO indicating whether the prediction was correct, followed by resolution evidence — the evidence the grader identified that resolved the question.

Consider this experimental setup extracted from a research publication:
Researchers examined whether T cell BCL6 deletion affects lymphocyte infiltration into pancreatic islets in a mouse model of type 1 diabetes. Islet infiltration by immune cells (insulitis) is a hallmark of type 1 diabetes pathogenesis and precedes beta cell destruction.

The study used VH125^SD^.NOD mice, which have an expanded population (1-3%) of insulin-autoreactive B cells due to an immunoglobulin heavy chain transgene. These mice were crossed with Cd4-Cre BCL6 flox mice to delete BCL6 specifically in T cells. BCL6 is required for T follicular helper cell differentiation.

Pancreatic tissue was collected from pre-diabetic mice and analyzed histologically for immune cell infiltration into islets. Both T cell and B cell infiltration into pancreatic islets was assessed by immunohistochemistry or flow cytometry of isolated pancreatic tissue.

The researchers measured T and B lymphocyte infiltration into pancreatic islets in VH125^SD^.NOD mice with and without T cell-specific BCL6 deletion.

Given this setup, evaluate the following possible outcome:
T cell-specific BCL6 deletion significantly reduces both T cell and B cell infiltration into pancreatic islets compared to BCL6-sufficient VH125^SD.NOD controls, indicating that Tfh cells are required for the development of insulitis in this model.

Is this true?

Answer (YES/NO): NO